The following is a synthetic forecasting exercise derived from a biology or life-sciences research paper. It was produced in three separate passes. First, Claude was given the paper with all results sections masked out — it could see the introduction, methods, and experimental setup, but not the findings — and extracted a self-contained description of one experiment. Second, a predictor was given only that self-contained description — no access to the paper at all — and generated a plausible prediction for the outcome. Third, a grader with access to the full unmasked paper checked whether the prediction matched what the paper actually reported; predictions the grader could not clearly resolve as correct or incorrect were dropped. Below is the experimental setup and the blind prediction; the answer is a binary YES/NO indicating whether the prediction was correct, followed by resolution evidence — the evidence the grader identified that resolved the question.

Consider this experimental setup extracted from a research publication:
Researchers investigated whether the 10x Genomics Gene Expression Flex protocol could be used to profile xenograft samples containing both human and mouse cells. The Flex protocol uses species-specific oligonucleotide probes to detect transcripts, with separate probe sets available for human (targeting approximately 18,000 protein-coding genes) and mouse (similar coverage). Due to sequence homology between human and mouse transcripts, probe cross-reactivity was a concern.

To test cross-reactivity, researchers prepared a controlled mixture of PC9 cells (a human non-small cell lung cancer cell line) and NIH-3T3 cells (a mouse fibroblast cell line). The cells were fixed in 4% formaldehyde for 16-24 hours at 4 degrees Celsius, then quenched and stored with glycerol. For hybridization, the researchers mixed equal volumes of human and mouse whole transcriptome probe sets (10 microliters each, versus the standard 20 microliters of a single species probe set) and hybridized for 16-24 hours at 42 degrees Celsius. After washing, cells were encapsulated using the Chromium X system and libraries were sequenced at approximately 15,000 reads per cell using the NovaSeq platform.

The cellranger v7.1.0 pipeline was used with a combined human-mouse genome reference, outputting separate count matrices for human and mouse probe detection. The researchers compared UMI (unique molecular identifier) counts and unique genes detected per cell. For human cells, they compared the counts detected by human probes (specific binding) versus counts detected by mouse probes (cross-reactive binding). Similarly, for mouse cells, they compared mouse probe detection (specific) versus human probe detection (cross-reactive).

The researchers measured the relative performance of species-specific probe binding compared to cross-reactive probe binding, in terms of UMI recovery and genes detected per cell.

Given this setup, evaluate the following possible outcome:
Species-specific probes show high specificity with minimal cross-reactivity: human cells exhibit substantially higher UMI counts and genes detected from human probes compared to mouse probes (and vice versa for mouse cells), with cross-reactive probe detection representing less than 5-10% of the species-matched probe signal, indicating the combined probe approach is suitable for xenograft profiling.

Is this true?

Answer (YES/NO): YES